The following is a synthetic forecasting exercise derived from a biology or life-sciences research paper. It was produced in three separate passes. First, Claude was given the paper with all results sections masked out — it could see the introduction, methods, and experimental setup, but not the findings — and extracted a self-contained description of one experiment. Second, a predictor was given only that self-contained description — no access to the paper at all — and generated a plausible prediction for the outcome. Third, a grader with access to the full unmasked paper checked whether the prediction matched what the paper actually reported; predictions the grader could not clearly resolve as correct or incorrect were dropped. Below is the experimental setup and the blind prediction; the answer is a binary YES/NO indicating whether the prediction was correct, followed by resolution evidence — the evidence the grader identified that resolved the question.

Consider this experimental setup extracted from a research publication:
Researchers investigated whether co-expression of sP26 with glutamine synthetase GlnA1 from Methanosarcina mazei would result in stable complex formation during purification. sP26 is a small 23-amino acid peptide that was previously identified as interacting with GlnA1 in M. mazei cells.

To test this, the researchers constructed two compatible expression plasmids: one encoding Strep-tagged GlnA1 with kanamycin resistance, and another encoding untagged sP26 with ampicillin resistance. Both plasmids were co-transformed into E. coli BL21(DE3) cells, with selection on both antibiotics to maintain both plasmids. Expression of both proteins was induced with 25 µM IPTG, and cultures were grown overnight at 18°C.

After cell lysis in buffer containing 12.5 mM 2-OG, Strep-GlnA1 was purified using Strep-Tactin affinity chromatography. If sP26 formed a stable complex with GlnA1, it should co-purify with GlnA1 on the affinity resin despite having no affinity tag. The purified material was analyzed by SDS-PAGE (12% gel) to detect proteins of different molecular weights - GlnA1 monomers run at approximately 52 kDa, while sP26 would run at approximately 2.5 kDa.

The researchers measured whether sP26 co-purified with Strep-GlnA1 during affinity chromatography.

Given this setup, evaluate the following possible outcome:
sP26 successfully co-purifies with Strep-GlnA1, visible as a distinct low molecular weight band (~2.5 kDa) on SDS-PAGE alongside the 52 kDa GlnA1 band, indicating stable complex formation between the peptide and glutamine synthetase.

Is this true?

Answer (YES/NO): NO